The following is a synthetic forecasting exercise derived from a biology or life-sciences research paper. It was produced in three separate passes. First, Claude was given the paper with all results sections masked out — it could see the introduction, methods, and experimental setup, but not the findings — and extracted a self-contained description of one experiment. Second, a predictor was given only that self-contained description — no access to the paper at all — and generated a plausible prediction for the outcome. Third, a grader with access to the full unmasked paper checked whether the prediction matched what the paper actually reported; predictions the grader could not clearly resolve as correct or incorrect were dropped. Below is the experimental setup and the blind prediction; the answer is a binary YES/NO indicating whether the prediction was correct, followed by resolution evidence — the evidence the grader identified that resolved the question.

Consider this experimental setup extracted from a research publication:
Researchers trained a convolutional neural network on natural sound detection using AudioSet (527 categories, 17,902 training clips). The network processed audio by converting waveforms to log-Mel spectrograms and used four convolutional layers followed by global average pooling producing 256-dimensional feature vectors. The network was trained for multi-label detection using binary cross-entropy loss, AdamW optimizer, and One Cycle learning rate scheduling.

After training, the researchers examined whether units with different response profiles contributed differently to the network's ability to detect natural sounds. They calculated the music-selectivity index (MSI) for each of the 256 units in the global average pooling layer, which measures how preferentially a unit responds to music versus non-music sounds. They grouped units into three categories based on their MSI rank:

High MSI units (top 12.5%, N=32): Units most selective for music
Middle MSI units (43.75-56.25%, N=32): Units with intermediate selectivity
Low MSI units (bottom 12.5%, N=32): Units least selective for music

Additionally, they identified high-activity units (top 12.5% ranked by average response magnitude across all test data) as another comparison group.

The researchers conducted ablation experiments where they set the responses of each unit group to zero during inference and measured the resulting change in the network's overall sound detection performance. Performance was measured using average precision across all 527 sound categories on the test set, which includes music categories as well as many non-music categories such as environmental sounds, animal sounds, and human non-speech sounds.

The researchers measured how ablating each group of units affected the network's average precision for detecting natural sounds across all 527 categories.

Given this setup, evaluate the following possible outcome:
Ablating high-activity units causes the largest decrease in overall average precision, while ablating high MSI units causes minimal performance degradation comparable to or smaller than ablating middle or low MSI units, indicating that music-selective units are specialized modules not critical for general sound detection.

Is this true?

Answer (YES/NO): NO